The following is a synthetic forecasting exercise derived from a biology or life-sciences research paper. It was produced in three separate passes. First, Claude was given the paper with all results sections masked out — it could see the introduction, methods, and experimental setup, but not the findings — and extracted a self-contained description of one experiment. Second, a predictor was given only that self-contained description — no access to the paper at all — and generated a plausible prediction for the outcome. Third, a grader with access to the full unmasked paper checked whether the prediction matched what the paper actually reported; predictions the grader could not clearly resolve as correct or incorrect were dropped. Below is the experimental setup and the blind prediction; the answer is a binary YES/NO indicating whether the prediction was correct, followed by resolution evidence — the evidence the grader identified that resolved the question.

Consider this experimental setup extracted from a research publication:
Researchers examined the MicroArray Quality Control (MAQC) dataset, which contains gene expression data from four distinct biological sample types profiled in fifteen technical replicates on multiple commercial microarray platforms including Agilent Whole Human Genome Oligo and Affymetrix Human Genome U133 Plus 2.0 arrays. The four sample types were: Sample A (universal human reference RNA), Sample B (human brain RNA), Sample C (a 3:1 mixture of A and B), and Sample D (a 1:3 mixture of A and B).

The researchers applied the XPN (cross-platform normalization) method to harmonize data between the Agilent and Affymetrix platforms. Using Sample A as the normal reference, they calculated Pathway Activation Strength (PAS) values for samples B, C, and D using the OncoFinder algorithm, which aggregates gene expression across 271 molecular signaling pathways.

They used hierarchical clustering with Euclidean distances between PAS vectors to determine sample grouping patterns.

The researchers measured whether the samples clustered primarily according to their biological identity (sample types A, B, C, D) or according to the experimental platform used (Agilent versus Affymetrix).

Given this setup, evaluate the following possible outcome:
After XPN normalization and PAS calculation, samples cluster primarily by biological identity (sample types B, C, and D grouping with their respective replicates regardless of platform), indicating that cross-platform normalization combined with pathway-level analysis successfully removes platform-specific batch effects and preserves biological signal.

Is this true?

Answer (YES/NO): YES